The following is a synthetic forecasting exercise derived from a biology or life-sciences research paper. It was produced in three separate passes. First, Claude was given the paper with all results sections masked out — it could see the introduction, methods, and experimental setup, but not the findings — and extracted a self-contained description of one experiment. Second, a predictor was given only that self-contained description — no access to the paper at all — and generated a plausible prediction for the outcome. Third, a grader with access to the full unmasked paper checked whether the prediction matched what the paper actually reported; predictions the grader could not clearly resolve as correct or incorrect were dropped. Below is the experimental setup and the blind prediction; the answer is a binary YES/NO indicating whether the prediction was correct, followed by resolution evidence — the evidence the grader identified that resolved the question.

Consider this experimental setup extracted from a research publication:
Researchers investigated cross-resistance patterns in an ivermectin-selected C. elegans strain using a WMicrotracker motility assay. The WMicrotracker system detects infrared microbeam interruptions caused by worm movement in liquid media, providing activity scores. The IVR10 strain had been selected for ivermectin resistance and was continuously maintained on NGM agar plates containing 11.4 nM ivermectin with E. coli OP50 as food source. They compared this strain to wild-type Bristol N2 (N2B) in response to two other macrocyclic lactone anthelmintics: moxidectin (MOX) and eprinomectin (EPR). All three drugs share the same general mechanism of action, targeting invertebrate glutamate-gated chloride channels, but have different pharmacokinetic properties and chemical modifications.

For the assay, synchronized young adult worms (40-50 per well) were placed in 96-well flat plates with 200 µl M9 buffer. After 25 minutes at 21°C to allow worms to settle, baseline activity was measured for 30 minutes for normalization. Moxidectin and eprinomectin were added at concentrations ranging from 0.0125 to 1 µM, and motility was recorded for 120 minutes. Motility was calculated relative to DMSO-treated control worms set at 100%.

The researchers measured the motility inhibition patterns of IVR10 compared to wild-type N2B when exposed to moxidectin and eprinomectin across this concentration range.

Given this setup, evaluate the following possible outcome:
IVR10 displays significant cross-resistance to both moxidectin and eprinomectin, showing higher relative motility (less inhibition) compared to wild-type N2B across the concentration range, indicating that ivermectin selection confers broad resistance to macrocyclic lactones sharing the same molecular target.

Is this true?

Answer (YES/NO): YES